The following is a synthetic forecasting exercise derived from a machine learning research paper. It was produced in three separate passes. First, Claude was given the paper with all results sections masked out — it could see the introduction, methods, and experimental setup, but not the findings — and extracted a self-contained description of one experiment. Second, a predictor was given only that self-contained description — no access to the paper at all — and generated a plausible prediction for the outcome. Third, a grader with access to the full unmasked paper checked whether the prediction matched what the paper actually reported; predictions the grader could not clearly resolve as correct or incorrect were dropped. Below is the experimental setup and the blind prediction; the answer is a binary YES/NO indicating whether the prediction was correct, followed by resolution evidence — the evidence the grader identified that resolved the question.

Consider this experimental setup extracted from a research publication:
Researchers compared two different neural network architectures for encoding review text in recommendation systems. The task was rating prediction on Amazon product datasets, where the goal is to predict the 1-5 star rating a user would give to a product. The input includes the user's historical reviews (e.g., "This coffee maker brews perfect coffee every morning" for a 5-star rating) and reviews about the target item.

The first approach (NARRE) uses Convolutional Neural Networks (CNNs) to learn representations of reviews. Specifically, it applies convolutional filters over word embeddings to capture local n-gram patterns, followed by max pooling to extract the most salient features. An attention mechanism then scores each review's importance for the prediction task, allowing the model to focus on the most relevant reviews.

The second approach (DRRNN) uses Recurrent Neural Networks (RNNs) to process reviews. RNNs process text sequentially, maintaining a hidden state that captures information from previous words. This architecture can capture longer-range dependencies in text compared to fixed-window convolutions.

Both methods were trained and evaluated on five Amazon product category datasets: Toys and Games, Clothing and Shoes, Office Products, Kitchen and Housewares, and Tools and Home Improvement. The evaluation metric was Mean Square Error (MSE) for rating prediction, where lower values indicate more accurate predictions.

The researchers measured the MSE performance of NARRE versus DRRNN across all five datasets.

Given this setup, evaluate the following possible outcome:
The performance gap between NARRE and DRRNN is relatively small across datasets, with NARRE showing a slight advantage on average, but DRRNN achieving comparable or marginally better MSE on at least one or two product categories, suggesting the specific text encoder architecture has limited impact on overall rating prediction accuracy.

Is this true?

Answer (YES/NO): NO